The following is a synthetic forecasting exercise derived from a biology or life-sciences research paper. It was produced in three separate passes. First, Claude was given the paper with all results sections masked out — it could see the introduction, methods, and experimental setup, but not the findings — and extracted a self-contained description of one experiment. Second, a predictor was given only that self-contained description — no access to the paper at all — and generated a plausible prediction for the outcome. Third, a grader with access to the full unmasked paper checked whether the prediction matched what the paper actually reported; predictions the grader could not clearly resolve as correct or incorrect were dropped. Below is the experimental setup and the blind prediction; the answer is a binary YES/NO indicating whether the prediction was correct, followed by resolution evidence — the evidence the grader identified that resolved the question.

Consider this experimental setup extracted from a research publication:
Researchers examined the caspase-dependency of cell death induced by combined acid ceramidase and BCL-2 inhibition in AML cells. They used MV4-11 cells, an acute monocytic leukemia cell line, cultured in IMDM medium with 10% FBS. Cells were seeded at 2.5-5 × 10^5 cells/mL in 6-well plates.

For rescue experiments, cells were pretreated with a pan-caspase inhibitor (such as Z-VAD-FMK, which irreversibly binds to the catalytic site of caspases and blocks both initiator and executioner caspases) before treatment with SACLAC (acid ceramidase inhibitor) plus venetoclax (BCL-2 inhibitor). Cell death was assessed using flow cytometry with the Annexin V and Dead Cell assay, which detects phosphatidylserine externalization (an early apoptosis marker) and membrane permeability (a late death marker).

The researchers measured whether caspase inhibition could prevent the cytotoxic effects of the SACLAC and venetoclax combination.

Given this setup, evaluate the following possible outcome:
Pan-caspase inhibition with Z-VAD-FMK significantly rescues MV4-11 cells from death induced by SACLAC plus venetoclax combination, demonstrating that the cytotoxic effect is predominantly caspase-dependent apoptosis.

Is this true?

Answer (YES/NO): NO